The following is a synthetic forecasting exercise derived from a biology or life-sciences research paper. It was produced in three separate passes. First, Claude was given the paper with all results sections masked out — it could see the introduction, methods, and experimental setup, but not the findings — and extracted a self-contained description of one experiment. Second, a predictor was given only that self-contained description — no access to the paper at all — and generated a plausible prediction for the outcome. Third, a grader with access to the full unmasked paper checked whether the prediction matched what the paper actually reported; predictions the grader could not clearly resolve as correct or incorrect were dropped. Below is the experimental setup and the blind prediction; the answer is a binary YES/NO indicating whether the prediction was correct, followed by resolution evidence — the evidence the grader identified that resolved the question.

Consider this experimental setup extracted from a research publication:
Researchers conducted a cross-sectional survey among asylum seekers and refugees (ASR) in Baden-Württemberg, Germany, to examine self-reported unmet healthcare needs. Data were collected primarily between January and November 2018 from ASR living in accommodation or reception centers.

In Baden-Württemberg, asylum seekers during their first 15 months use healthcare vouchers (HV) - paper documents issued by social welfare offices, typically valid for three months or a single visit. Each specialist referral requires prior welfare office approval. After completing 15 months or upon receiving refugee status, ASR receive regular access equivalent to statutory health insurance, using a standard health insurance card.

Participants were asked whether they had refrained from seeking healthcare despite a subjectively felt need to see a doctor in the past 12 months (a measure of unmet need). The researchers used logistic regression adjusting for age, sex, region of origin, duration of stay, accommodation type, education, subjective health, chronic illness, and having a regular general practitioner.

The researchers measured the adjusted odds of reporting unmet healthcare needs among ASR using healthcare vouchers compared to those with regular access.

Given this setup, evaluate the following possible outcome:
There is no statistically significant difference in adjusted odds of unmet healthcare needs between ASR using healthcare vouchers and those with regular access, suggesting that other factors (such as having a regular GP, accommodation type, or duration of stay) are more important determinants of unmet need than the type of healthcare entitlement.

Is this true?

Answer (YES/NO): NO